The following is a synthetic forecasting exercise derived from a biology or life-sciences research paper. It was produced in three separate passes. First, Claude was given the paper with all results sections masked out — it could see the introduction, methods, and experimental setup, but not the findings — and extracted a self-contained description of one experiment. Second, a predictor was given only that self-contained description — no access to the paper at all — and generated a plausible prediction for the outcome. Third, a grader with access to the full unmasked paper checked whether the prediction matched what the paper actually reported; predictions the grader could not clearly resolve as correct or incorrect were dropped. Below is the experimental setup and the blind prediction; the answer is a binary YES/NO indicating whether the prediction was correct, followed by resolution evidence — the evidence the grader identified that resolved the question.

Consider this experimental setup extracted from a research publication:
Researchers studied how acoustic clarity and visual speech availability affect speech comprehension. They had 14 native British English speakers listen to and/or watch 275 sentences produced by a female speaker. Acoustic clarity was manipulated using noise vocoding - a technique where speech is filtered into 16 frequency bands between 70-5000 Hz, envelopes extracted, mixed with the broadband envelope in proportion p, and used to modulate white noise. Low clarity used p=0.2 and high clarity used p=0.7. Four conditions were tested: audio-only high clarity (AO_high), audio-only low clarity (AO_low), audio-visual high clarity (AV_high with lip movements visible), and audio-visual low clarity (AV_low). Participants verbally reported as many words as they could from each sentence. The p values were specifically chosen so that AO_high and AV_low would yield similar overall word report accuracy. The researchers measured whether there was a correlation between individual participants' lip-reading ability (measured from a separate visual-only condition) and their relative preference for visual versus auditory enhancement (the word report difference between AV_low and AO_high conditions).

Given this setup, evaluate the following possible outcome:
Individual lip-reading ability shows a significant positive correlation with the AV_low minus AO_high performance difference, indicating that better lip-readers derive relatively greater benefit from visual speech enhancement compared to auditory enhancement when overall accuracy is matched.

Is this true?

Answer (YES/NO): YES